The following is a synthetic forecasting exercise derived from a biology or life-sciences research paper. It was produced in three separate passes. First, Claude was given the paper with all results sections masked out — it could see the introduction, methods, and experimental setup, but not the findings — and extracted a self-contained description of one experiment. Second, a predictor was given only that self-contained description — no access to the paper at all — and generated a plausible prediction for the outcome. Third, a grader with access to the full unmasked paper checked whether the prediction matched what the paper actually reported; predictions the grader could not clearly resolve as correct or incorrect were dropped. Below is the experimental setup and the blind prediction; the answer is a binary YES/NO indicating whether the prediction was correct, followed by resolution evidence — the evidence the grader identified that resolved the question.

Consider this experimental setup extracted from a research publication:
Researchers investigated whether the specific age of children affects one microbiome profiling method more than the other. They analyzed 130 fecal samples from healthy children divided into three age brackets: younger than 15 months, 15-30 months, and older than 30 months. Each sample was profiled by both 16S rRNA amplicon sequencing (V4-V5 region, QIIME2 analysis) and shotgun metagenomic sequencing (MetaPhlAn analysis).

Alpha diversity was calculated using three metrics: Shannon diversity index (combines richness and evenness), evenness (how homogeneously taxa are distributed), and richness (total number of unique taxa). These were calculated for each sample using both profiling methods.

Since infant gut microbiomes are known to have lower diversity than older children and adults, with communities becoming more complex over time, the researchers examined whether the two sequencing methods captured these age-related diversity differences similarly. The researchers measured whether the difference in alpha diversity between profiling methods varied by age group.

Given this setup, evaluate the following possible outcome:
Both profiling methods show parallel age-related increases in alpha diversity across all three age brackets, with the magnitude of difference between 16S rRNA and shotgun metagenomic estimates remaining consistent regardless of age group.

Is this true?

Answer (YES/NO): NO